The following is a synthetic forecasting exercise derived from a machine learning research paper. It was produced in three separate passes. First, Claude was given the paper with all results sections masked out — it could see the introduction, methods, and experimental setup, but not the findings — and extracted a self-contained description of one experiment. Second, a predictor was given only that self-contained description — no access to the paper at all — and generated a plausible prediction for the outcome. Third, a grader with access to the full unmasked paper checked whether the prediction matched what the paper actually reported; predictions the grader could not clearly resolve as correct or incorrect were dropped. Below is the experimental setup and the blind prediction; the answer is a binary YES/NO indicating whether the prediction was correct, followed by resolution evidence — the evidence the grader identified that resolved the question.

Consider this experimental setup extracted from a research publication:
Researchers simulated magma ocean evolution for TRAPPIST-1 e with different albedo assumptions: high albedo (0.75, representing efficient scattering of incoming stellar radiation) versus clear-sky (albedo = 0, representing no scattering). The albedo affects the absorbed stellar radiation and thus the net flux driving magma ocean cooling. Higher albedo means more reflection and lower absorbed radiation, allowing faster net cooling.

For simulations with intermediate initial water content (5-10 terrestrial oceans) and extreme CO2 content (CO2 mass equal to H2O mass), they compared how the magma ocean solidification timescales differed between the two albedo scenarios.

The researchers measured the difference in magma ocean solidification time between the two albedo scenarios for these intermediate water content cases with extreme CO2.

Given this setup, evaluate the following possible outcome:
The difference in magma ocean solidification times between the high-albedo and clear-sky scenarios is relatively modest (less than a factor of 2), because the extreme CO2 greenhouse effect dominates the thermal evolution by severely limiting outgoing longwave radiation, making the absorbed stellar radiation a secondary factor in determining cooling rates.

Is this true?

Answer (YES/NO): NO